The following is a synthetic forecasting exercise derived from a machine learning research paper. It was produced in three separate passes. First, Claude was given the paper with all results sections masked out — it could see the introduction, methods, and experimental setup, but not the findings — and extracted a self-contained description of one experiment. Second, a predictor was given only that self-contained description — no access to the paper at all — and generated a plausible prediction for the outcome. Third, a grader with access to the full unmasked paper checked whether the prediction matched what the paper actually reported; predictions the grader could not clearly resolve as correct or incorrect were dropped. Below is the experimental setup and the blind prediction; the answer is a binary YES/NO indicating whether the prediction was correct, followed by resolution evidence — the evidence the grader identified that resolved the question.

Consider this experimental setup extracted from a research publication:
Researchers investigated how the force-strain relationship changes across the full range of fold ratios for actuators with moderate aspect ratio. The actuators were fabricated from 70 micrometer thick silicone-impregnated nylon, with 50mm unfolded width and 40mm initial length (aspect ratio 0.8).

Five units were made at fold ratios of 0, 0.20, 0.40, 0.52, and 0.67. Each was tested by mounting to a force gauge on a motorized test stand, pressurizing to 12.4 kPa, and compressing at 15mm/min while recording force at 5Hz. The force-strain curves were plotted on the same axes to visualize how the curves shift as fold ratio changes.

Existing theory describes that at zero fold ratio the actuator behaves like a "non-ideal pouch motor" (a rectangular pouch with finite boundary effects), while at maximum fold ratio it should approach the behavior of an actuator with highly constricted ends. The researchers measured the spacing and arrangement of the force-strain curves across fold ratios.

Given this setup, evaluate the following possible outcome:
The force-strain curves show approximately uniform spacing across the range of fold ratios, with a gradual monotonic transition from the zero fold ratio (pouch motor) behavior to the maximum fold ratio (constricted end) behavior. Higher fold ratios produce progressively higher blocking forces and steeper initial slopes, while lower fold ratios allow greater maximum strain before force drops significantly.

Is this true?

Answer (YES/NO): NO